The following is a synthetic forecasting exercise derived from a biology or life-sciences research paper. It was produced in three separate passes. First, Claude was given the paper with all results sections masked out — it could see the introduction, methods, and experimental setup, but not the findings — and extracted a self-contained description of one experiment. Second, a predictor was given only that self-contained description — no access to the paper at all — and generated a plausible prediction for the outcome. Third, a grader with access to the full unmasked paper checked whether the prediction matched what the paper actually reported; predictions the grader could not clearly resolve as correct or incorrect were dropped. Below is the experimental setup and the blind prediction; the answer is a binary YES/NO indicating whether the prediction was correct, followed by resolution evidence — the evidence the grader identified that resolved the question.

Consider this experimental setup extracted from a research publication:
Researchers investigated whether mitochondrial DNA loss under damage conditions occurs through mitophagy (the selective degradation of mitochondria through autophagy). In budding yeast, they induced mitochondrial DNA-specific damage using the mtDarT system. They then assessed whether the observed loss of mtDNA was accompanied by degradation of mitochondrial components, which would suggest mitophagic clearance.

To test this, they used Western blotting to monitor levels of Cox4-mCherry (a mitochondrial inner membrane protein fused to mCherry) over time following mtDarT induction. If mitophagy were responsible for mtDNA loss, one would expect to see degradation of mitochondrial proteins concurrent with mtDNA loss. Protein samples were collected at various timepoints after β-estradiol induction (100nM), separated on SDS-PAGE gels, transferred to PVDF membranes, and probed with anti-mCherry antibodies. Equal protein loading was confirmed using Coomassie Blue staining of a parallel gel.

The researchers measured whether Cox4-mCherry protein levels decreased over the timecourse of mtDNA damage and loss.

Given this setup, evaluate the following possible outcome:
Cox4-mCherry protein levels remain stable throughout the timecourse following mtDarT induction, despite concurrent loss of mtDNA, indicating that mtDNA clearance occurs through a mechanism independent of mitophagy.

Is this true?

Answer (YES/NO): YES